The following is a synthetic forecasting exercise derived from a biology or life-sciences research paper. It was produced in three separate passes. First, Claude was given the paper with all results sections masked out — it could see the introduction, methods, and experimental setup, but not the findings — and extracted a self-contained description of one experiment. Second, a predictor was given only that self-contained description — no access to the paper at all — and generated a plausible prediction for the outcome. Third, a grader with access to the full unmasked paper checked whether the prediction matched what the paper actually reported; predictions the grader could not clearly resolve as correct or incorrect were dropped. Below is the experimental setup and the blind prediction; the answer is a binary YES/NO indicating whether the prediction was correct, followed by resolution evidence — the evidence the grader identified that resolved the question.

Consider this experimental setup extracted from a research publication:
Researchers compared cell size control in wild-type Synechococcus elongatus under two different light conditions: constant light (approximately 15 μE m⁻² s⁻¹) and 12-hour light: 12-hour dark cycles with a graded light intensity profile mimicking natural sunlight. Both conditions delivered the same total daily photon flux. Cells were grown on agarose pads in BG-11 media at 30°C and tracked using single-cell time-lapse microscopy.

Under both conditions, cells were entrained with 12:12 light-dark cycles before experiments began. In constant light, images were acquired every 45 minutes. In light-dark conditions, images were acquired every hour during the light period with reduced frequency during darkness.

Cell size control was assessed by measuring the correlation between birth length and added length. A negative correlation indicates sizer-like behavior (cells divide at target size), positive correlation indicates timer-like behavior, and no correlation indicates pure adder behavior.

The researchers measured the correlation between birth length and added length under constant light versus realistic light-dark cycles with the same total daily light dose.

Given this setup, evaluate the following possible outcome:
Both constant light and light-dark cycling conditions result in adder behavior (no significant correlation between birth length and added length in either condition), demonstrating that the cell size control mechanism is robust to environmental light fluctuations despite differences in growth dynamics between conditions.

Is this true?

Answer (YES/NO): NO